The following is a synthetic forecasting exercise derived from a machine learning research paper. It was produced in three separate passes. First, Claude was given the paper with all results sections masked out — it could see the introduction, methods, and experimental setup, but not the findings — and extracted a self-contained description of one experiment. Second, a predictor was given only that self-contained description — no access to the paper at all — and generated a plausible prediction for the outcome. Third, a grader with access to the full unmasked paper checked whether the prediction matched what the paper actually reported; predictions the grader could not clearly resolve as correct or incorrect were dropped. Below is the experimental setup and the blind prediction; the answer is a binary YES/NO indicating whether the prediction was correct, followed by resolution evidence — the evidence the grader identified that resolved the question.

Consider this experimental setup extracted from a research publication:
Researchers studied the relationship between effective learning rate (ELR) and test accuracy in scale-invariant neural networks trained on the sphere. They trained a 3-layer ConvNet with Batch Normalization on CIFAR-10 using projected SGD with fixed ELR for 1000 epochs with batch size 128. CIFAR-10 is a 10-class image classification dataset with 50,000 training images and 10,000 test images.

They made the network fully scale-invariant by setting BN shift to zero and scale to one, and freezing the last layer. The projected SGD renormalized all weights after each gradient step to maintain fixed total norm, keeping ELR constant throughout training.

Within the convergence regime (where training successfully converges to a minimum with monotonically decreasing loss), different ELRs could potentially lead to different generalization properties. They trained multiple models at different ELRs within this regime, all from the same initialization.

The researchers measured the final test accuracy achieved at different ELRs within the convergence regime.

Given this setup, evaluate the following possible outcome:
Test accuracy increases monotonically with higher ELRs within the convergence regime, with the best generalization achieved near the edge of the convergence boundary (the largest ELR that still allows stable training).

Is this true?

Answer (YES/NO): YES